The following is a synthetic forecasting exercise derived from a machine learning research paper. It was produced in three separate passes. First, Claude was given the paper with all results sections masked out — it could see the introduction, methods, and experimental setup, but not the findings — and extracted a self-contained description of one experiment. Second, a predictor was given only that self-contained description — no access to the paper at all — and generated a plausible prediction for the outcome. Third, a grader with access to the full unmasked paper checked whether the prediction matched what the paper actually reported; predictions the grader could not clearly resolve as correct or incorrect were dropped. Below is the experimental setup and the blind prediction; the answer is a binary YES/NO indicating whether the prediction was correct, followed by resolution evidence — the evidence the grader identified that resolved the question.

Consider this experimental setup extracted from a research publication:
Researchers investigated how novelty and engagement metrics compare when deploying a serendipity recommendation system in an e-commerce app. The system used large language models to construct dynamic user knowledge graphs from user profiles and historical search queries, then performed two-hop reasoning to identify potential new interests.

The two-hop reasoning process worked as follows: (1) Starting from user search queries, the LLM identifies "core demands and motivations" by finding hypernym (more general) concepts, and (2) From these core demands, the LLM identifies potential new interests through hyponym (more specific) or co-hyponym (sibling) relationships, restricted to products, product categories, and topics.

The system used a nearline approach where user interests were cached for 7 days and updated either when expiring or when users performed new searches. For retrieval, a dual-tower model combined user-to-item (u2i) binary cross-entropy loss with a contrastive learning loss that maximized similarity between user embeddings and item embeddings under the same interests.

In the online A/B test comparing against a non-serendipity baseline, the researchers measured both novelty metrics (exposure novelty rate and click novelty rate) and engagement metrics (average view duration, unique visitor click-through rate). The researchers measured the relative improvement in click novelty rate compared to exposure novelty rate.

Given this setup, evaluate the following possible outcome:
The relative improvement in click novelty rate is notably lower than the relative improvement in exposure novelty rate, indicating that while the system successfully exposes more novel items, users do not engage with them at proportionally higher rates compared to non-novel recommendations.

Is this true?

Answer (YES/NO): NO